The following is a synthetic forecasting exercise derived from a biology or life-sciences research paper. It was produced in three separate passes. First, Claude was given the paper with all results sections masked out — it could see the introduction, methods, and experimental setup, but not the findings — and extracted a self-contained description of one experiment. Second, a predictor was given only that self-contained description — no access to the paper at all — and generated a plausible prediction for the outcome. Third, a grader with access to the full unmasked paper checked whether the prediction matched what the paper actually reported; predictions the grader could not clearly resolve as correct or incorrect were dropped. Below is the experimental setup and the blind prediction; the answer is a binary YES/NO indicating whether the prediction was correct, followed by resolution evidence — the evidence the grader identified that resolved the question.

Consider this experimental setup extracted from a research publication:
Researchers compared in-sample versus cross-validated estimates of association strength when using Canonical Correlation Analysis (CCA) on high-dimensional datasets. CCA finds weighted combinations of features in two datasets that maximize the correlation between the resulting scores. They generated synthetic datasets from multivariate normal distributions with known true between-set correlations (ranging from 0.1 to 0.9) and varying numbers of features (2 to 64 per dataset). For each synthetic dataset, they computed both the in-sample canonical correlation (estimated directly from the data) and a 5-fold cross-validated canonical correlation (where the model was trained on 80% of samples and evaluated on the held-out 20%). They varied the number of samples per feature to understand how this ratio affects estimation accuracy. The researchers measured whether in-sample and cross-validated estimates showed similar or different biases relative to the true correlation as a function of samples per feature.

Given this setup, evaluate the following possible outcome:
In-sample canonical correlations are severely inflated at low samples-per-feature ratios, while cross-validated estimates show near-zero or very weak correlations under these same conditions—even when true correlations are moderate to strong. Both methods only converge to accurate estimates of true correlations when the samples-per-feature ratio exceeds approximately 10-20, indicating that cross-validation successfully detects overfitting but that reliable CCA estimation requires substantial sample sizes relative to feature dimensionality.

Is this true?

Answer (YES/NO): NO